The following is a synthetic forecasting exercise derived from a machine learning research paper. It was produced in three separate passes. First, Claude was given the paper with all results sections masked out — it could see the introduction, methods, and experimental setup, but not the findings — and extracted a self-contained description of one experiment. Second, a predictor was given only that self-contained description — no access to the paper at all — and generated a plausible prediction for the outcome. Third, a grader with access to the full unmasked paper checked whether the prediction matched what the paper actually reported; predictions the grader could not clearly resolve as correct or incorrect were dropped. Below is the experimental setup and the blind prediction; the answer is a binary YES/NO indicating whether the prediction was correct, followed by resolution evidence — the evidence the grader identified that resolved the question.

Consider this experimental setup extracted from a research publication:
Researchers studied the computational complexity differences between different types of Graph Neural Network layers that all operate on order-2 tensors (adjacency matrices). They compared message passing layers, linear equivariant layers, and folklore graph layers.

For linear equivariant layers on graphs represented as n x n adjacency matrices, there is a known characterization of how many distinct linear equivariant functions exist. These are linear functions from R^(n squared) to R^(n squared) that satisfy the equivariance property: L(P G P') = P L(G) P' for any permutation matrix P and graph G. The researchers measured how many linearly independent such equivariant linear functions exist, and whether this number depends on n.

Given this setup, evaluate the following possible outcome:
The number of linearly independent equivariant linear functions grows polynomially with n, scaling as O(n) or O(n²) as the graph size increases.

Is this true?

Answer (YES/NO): NO